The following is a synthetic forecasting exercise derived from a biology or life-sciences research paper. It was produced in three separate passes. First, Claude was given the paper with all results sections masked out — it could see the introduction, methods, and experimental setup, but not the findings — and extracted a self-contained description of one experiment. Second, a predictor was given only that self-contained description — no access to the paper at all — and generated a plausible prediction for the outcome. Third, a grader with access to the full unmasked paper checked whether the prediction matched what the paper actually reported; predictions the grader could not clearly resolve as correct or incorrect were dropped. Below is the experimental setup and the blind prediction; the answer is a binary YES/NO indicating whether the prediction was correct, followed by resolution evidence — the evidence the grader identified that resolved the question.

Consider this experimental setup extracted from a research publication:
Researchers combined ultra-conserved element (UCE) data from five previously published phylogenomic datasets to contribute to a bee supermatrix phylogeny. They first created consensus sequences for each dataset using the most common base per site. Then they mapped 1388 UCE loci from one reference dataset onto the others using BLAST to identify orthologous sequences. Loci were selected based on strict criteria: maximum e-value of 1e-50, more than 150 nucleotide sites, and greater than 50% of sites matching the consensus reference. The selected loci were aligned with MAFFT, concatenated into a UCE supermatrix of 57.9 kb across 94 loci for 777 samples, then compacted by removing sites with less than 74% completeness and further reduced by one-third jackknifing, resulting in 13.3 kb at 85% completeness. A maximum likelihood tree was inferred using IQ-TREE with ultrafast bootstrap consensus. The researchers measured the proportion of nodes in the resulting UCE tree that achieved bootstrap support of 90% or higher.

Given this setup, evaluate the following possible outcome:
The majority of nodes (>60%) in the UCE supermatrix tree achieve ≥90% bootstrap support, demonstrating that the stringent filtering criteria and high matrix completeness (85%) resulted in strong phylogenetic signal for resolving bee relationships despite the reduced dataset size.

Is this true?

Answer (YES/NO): YES